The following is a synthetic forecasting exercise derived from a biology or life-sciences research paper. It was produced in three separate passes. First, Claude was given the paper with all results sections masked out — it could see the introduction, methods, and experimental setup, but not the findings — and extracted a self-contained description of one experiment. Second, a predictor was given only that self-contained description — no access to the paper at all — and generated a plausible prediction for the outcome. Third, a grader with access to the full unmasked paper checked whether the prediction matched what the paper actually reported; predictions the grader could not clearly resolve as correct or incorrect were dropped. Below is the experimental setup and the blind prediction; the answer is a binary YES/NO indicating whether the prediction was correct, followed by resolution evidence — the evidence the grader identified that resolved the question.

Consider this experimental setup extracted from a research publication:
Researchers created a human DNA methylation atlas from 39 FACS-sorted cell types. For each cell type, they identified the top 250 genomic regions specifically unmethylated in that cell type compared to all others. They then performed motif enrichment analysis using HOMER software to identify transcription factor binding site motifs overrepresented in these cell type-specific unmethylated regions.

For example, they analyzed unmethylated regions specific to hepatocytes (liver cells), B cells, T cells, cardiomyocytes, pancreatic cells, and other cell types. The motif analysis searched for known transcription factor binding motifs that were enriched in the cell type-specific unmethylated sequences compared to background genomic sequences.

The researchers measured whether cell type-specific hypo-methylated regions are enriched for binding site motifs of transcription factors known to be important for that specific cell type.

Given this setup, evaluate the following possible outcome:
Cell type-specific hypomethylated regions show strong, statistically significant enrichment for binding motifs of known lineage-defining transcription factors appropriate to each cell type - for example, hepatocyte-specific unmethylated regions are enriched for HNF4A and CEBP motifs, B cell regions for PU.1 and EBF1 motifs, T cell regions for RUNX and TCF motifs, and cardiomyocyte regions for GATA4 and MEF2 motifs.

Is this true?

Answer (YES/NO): NO